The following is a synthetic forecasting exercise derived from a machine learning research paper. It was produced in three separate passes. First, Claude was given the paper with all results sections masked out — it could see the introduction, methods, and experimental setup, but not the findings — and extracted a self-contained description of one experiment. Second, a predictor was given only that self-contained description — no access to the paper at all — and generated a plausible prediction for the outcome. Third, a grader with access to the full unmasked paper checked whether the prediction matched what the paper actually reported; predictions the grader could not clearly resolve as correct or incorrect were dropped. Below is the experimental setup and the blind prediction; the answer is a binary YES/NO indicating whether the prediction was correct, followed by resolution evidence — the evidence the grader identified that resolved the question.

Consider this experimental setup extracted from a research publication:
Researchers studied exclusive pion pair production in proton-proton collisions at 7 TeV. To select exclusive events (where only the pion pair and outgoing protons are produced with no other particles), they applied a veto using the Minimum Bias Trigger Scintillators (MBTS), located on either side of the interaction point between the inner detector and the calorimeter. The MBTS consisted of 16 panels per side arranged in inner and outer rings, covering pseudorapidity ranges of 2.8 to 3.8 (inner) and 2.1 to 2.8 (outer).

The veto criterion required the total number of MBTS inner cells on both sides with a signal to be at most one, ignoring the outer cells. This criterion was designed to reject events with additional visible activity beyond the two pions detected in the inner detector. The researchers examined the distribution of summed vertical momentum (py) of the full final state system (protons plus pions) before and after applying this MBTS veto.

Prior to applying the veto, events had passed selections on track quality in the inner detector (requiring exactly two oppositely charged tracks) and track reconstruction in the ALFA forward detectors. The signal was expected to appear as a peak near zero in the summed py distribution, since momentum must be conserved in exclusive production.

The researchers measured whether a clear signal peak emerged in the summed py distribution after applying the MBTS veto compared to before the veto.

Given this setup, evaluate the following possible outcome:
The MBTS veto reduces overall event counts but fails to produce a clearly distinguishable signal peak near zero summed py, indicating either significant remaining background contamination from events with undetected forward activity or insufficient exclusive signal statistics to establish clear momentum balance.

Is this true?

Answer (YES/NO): NO